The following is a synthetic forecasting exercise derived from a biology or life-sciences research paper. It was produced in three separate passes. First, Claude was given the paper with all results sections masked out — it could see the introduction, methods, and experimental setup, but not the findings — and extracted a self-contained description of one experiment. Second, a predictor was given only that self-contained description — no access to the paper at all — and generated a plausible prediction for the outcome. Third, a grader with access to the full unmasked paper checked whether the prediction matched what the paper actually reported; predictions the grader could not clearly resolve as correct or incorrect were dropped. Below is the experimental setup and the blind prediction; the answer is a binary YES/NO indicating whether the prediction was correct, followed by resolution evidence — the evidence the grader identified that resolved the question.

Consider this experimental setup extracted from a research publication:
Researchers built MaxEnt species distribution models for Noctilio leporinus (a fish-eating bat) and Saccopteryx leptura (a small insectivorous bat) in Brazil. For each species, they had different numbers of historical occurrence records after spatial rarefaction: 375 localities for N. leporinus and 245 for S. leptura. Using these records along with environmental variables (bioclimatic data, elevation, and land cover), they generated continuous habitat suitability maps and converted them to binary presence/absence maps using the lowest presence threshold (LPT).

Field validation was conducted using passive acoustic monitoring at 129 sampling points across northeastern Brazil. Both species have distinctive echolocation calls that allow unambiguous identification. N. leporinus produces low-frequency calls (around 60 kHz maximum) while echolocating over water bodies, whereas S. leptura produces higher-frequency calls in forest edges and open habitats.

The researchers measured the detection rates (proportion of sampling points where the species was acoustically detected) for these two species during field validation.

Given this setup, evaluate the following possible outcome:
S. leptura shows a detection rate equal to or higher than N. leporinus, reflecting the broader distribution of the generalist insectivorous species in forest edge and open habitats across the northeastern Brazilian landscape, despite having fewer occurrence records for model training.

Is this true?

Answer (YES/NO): NO